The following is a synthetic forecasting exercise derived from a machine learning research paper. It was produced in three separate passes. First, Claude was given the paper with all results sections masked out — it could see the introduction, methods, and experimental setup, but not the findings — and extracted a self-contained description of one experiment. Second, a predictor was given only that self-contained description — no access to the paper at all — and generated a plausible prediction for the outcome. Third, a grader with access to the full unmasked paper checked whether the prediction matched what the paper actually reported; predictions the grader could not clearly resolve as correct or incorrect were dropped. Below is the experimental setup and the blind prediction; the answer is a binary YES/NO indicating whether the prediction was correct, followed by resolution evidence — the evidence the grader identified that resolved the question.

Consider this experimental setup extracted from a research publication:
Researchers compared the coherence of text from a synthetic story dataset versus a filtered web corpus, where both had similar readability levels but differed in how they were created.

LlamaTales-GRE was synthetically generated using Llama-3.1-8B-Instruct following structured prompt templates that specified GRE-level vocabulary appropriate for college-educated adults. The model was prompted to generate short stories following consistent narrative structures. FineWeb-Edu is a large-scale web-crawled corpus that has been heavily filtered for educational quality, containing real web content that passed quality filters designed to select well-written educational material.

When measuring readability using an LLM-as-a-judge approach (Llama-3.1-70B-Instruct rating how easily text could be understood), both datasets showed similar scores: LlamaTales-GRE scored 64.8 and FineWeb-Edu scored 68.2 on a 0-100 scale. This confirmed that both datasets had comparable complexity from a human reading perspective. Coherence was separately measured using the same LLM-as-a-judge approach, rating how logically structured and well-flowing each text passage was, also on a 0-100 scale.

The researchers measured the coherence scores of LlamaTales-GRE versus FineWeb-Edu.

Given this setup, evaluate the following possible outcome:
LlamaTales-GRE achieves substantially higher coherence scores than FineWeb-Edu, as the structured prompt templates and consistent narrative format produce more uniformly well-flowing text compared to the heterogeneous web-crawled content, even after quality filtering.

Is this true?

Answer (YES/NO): YES